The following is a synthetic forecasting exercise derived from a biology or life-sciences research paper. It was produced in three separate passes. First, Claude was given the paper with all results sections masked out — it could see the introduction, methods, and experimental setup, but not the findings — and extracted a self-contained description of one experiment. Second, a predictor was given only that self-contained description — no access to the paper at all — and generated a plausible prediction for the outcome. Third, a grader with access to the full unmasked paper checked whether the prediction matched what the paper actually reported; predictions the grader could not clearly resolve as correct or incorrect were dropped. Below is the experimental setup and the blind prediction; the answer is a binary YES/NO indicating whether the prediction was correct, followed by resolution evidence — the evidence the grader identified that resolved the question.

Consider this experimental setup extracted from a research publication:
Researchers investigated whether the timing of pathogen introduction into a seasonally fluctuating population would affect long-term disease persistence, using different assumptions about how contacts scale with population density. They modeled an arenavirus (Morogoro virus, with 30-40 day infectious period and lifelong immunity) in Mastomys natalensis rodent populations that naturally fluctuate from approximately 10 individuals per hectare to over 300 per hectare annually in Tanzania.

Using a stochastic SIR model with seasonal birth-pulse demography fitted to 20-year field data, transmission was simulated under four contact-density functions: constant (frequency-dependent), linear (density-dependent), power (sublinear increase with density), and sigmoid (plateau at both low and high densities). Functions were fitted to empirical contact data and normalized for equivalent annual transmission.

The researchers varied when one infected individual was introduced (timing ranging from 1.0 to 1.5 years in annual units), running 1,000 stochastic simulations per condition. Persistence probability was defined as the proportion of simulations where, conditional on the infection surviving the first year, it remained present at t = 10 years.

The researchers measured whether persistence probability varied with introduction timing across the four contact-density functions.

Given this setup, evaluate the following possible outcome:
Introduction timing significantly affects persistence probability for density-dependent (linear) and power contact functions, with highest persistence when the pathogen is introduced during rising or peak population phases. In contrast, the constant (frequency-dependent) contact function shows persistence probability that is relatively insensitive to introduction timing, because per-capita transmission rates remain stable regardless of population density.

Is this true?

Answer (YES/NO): NO